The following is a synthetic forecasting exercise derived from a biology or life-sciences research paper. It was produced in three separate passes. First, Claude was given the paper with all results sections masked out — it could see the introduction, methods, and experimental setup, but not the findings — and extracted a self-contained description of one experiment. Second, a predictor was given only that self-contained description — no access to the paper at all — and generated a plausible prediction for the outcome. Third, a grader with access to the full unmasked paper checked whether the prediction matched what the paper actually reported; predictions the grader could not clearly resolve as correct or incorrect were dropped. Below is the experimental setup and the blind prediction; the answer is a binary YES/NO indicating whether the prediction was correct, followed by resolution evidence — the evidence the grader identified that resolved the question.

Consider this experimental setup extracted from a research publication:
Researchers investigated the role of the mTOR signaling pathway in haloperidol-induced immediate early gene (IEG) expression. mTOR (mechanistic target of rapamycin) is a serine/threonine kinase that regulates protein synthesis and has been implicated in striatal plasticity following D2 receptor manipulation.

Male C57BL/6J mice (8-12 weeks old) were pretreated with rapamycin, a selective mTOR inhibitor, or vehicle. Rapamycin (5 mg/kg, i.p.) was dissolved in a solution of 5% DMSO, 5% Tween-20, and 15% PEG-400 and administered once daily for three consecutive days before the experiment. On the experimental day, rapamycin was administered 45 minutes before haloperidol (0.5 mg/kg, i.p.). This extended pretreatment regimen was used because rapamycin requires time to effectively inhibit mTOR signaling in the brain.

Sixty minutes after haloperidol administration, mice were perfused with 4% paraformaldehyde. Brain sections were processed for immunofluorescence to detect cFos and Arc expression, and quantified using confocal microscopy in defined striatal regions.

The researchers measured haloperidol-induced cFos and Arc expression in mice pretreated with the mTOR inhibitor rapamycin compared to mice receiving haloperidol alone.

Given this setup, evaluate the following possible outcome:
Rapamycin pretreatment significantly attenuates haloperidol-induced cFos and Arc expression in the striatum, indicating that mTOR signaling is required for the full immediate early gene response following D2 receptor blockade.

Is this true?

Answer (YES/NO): YES